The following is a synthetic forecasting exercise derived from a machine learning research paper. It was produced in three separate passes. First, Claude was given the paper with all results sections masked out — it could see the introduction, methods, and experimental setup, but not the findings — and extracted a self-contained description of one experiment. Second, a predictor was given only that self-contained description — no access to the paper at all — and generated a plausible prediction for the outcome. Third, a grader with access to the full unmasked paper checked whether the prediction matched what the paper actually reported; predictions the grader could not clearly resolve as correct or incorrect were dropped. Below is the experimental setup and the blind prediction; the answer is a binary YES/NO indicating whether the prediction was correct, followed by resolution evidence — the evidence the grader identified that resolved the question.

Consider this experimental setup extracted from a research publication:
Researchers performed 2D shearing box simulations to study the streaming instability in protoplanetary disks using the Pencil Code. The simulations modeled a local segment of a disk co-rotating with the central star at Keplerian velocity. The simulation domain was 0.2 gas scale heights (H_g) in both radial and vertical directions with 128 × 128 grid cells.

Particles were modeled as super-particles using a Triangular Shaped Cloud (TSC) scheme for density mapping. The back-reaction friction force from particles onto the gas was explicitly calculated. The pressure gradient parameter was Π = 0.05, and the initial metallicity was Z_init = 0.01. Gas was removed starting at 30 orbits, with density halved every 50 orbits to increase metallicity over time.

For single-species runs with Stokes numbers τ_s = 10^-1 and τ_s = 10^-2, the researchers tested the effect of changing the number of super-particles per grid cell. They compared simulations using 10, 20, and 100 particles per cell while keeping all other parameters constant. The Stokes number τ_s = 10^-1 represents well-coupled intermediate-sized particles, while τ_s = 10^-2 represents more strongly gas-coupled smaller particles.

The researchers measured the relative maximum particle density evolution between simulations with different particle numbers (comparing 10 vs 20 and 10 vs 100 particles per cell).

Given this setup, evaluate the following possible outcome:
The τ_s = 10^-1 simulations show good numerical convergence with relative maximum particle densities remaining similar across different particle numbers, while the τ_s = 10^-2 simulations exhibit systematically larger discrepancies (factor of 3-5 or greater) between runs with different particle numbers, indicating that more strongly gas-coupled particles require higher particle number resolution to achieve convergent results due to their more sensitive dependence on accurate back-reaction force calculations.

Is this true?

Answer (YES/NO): NO